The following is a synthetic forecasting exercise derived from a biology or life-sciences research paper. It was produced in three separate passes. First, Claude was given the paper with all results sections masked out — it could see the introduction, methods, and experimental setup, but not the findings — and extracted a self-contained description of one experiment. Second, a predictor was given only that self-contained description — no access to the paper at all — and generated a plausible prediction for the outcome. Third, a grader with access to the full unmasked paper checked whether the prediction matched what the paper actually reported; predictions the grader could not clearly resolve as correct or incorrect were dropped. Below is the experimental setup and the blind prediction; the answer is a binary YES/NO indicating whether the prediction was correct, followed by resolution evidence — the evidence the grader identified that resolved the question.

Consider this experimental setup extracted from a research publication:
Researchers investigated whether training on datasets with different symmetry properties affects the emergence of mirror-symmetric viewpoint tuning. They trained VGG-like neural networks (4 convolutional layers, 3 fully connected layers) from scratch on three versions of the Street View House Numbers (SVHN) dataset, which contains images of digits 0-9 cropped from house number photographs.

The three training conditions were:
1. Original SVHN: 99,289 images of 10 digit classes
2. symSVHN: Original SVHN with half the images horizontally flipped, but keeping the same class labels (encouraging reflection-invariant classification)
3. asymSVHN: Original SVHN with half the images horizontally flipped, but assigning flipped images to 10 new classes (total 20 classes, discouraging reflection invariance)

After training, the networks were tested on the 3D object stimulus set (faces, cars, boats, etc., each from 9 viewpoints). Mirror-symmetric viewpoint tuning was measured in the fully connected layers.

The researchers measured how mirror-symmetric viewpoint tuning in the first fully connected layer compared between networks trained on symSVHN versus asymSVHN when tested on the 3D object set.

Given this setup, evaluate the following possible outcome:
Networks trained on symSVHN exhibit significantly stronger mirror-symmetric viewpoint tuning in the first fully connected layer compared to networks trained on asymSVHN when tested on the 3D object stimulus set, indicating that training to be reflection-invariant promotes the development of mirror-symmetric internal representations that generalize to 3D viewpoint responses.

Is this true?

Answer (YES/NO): YES